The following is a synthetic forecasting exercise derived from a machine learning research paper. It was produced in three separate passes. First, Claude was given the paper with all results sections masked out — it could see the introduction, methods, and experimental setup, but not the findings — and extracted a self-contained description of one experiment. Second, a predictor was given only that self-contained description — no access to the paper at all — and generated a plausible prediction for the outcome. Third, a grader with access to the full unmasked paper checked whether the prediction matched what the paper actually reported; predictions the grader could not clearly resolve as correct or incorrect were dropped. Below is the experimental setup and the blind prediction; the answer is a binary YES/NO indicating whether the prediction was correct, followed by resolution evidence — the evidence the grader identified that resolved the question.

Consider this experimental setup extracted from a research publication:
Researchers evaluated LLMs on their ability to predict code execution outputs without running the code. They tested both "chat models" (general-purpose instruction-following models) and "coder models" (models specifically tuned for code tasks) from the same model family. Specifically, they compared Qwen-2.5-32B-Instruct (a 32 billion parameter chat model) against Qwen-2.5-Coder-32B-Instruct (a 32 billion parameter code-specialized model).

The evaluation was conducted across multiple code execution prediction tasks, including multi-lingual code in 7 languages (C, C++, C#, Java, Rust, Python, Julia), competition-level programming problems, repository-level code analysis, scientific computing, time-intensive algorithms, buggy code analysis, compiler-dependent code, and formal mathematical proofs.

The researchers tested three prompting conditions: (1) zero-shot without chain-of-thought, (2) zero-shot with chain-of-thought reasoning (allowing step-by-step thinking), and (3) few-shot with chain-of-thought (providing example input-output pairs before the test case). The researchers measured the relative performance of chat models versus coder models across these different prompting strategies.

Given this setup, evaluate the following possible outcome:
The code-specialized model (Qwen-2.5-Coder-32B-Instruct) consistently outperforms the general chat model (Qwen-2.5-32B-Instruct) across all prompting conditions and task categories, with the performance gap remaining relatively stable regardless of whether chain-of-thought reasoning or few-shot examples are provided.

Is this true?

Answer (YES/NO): NO